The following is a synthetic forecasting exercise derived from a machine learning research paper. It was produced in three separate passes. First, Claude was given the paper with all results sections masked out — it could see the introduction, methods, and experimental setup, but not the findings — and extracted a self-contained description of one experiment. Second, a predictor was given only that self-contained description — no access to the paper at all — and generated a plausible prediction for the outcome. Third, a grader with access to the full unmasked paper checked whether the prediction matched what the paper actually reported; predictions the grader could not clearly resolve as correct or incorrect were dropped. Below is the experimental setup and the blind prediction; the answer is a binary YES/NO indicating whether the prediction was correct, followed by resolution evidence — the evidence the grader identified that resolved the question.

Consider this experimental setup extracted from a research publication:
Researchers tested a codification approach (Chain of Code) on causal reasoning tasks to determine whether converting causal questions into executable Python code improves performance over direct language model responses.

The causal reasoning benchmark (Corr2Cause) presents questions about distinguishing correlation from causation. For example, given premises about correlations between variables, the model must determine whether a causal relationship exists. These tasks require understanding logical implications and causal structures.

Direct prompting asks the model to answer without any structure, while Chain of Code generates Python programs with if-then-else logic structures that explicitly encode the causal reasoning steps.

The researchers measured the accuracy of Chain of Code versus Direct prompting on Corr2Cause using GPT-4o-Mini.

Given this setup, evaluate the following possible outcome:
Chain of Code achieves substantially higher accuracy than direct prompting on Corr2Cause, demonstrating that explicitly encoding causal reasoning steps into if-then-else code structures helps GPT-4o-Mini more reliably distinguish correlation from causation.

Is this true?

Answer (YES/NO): YES